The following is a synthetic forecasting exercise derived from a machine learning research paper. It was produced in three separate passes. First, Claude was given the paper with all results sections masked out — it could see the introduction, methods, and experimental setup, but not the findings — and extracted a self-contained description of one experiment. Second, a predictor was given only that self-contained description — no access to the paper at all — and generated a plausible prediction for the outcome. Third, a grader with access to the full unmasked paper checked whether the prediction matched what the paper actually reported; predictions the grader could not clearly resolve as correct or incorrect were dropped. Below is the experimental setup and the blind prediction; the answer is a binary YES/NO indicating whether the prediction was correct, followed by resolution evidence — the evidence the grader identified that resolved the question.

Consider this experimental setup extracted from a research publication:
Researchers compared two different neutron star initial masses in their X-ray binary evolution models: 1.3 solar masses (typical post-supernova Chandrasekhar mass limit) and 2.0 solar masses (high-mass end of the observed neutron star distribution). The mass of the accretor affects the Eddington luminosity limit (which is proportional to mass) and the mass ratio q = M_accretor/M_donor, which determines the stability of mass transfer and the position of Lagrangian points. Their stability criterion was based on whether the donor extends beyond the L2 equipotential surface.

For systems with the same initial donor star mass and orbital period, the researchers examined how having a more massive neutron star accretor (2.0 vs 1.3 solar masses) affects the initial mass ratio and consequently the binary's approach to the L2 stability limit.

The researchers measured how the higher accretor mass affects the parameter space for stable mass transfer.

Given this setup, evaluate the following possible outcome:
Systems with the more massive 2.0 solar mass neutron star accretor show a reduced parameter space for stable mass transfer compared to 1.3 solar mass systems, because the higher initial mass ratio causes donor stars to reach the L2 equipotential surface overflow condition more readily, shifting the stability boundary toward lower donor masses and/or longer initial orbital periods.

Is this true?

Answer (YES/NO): NO